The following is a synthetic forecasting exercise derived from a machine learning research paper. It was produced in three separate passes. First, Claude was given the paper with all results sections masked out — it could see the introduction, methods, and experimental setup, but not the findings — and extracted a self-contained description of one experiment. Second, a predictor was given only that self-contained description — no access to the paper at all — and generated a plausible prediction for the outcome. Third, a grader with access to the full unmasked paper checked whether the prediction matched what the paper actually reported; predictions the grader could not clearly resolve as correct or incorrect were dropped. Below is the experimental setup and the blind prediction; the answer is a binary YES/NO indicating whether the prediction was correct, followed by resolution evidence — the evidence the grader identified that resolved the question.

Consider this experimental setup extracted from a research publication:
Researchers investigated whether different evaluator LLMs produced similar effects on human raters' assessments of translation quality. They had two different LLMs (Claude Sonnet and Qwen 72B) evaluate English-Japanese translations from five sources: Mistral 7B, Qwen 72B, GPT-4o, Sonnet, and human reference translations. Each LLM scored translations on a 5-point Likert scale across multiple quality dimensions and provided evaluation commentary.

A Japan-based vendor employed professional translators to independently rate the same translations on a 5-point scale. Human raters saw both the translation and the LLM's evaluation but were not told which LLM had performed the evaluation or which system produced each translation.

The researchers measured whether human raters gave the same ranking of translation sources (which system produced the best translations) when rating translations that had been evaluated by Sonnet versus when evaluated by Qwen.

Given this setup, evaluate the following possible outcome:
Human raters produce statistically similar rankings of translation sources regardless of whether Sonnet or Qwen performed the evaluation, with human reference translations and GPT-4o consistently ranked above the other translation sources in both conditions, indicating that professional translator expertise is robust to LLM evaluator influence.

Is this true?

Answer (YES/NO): NO